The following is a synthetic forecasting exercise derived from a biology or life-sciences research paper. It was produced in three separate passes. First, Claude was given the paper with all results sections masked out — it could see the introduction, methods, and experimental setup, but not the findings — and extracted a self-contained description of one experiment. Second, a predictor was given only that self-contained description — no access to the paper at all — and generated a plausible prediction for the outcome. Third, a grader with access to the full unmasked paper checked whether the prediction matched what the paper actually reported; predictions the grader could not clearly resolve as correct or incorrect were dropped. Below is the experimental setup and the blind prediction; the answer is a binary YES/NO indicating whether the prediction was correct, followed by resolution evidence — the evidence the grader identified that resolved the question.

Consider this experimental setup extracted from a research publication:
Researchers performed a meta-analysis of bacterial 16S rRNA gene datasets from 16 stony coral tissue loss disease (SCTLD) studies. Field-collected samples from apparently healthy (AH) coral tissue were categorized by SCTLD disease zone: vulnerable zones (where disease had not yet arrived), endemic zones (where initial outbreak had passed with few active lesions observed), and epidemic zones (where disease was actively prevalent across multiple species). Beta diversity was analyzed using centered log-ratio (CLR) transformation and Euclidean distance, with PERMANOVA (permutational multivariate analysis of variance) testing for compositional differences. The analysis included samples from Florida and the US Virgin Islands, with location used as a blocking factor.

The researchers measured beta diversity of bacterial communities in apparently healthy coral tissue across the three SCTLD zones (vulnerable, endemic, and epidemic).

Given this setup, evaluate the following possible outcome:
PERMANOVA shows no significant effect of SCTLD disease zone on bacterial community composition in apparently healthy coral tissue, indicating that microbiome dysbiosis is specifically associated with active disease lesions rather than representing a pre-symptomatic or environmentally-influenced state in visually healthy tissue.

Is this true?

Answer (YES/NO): NO